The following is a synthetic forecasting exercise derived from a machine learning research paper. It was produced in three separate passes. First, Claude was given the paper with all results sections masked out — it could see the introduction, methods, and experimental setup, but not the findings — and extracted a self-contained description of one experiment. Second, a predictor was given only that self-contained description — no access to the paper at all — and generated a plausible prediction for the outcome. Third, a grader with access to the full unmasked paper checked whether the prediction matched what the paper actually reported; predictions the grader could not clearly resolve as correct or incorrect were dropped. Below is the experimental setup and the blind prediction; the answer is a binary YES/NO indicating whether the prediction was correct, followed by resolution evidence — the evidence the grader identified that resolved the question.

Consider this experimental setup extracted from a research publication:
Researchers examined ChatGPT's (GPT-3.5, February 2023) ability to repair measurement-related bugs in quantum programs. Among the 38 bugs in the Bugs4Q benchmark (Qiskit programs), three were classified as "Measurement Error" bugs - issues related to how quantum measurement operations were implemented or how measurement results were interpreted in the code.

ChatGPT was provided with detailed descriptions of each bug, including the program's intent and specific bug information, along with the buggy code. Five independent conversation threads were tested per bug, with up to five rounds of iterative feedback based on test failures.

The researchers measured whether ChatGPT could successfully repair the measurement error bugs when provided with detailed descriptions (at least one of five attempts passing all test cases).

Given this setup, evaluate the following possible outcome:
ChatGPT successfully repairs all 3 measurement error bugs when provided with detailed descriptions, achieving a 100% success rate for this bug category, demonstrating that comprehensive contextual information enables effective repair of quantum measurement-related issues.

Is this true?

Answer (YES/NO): YES